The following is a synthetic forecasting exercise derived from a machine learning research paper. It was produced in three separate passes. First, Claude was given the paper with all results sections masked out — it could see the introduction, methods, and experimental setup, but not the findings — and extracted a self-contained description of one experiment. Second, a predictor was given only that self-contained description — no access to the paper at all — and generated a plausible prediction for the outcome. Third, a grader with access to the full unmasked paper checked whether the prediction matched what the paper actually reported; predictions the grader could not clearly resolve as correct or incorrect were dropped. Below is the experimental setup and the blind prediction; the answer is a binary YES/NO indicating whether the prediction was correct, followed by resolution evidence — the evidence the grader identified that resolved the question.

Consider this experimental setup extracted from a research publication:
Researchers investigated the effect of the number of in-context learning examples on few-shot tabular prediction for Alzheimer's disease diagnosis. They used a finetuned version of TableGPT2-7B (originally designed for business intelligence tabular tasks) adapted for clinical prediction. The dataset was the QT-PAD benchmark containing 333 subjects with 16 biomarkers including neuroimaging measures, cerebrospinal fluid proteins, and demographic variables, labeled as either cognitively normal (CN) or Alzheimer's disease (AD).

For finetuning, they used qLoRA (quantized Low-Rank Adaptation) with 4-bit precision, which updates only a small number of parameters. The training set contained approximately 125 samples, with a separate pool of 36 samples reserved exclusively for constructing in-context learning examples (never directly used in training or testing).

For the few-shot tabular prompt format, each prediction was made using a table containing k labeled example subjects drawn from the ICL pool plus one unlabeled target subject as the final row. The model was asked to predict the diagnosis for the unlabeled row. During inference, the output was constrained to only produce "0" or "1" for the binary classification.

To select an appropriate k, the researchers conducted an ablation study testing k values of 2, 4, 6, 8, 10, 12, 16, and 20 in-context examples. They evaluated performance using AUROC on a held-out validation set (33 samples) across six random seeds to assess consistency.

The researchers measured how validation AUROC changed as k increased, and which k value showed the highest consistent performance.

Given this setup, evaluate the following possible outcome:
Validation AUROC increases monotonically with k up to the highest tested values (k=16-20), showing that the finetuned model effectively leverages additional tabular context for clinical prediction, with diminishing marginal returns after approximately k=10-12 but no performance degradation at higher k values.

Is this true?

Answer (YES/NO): NO